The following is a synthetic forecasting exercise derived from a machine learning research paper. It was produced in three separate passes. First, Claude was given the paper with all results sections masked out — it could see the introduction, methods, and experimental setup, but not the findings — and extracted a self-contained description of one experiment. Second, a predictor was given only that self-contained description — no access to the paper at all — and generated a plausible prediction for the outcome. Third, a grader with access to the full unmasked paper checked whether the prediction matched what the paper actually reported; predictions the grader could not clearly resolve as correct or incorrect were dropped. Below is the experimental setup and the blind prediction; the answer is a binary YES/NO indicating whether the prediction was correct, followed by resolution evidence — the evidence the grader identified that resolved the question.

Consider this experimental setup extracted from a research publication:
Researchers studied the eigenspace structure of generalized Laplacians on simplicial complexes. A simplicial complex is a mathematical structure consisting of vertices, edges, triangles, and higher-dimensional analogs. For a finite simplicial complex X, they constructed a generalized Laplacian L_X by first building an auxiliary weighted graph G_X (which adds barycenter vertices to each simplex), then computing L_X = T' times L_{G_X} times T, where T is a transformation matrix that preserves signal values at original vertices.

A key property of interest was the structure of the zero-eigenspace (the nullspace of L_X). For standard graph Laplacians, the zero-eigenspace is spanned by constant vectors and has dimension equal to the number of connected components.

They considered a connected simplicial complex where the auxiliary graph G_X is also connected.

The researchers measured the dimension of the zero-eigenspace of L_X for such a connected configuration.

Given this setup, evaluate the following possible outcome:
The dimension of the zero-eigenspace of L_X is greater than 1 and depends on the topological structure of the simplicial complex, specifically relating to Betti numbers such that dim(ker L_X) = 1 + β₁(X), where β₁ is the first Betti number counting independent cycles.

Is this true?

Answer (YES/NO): NO